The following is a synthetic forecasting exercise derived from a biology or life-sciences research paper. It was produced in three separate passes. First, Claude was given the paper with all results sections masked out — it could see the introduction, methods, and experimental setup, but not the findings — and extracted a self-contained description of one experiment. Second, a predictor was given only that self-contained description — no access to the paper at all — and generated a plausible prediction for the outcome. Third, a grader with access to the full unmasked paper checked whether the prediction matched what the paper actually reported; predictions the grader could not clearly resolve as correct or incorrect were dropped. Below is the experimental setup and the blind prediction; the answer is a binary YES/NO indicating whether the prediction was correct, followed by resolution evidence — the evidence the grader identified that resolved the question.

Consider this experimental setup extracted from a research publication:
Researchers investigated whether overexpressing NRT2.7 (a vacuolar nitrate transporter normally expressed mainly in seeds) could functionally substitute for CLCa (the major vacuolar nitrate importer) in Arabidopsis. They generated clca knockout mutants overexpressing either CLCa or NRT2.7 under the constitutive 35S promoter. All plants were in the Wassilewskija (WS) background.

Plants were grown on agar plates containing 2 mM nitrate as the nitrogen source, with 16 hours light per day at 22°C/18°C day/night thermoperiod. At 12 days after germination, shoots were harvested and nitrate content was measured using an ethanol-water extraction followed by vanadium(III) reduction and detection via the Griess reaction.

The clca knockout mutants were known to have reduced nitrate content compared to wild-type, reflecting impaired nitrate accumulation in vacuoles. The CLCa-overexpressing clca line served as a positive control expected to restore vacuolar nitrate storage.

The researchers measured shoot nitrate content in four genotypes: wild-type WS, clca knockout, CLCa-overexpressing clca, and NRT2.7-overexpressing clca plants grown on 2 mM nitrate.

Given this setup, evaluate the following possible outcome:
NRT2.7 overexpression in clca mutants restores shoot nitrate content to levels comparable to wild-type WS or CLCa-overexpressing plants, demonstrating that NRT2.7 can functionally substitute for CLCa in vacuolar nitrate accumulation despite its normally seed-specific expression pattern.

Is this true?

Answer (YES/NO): NO